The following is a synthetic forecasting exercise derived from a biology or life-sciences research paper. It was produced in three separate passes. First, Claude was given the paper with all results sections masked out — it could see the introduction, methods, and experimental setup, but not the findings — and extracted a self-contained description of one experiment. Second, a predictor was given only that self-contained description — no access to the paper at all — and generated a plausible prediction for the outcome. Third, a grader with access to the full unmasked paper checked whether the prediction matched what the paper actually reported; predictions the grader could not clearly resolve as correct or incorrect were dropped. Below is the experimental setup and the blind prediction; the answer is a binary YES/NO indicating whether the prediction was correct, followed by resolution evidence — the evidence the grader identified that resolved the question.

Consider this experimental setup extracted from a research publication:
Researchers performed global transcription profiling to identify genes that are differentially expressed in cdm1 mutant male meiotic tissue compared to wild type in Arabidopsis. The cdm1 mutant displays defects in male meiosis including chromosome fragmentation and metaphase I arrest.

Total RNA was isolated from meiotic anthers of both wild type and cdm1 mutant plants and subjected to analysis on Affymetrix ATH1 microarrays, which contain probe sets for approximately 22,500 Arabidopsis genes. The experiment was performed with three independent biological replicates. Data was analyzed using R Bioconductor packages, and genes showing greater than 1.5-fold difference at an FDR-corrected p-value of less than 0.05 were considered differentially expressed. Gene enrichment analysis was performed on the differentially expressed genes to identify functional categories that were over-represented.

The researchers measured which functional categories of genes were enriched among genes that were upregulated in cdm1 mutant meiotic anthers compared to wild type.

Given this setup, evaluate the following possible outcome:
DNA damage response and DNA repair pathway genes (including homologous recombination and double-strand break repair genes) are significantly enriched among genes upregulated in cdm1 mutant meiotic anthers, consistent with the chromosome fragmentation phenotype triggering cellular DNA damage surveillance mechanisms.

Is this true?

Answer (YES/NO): YES